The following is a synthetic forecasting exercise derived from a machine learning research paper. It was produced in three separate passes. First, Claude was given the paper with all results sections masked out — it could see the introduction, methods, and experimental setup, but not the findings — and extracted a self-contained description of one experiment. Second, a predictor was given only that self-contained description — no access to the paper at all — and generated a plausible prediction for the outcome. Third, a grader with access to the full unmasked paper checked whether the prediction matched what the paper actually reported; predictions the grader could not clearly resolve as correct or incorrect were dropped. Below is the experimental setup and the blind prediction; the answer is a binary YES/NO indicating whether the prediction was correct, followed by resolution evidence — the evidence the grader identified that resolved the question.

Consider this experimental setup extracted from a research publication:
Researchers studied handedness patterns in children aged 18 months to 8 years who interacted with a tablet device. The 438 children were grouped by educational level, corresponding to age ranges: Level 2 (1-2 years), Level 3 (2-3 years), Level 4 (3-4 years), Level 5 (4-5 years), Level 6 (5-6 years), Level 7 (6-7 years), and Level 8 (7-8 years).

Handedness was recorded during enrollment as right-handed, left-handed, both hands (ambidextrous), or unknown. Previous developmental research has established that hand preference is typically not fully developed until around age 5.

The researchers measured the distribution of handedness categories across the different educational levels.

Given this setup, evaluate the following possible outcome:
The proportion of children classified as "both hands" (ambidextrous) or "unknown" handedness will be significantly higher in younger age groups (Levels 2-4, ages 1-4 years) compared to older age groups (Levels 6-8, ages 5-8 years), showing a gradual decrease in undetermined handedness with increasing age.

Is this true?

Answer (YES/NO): NO